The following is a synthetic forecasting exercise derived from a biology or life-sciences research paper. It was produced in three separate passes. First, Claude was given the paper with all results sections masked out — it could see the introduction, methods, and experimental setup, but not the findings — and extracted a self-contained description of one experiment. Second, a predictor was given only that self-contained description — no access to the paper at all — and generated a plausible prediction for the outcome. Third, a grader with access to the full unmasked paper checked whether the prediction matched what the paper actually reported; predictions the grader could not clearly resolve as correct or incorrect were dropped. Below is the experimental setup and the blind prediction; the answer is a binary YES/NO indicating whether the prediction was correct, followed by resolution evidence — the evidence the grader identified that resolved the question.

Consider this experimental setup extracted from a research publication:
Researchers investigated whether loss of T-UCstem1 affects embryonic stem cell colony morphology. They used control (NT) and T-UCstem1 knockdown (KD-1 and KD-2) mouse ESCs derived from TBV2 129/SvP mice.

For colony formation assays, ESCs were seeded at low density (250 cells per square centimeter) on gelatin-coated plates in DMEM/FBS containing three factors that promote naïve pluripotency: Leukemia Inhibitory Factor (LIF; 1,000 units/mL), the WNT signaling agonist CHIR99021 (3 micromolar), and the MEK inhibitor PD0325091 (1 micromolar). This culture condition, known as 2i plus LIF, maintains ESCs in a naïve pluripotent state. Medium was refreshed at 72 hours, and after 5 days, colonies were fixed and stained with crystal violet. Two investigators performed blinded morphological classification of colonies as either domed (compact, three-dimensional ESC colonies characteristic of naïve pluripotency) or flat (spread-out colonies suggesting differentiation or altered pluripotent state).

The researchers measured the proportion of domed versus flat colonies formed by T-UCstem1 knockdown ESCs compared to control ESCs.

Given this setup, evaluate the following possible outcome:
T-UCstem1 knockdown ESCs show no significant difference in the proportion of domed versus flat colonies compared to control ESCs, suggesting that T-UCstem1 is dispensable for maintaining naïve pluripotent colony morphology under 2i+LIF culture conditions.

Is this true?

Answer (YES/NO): YES